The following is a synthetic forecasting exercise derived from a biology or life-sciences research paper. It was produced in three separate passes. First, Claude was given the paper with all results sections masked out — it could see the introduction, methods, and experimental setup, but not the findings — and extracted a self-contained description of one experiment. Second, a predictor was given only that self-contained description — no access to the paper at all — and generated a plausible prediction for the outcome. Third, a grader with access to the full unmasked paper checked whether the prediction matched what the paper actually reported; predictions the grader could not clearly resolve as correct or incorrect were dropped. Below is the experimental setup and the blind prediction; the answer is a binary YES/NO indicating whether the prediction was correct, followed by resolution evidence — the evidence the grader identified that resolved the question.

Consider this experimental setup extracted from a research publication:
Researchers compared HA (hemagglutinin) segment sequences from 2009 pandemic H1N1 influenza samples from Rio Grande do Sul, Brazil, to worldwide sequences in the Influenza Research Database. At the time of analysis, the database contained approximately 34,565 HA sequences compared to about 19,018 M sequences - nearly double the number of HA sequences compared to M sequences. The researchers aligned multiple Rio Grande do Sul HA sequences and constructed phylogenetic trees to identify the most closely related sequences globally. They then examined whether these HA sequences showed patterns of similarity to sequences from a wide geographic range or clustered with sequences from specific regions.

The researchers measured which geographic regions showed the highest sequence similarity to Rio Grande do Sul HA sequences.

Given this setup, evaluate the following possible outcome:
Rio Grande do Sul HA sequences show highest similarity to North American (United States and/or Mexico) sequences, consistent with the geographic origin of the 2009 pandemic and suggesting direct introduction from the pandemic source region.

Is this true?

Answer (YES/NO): NO